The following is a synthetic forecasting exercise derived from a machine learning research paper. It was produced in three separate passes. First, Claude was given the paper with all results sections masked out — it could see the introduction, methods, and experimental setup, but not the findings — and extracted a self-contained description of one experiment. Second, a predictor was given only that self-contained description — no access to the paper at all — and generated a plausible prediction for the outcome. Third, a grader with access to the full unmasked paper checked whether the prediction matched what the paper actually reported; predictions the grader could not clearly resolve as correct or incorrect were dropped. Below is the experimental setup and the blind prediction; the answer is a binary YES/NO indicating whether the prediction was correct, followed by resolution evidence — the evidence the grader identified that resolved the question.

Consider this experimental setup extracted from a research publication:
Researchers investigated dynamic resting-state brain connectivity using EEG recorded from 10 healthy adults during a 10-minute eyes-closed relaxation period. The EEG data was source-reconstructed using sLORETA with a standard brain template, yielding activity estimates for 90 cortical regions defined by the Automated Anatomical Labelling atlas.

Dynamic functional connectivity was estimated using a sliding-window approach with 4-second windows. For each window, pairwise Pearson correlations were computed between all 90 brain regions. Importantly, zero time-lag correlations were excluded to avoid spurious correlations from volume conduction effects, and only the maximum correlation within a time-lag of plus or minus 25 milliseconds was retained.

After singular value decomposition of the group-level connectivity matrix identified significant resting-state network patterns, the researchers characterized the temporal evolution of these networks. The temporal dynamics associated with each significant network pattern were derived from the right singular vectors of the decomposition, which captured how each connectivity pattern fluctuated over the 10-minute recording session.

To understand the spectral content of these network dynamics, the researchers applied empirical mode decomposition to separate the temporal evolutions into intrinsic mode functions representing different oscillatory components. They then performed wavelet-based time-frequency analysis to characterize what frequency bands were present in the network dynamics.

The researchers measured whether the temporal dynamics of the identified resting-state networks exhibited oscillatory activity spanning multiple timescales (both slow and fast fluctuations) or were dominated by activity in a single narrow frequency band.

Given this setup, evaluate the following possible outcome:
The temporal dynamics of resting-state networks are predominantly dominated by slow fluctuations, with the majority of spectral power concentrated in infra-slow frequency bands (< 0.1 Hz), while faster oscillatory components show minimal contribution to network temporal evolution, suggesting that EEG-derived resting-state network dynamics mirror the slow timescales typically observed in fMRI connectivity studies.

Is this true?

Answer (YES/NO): NO